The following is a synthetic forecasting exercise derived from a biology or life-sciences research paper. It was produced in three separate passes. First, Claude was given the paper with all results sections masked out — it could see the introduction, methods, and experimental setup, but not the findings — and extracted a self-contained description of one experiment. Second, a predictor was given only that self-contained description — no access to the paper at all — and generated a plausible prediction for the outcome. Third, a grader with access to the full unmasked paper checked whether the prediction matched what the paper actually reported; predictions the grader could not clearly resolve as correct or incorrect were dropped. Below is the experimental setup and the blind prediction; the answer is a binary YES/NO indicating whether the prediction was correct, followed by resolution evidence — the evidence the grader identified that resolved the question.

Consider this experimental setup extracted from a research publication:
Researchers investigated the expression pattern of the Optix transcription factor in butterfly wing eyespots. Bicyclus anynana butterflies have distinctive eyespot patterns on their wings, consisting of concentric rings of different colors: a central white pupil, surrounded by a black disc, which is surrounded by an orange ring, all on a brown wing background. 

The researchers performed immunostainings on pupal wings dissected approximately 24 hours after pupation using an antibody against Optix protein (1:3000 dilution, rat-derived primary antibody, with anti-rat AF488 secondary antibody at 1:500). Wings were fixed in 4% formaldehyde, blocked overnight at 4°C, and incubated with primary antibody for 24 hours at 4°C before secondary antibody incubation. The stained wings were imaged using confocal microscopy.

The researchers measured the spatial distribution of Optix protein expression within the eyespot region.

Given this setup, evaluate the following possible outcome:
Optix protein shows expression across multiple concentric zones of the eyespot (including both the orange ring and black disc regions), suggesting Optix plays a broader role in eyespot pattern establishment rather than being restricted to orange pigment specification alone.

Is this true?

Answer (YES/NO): NO